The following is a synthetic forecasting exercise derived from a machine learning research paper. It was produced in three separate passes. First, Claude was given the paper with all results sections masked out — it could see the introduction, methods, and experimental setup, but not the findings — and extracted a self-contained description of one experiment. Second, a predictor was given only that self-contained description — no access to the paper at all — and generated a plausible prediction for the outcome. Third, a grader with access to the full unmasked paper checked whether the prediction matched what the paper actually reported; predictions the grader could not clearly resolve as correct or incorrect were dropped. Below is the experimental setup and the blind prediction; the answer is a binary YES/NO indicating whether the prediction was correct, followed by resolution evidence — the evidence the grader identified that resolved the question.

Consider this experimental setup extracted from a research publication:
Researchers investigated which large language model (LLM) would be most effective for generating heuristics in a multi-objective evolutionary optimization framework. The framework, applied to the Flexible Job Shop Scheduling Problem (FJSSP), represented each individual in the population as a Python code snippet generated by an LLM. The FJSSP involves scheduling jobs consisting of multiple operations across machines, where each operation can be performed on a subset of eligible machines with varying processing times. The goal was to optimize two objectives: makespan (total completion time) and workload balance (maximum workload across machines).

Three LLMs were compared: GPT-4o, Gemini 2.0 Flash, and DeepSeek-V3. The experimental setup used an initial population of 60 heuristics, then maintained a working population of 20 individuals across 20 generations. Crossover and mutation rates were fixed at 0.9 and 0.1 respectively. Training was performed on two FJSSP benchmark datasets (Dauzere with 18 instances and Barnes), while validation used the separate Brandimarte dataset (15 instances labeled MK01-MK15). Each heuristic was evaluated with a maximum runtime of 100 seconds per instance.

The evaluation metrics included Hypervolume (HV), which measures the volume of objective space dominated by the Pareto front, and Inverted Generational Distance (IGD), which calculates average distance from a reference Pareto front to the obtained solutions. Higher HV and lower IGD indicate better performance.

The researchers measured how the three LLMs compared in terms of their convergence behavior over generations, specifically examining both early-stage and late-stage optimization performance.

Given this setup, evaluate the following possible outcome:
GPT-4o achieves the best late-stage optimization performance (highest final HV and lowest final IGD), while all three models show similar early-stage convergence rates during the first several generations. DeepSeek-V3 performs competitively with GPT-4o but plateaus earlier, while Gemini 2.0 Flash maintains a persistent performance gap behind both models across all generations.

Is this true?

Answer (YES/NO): NO